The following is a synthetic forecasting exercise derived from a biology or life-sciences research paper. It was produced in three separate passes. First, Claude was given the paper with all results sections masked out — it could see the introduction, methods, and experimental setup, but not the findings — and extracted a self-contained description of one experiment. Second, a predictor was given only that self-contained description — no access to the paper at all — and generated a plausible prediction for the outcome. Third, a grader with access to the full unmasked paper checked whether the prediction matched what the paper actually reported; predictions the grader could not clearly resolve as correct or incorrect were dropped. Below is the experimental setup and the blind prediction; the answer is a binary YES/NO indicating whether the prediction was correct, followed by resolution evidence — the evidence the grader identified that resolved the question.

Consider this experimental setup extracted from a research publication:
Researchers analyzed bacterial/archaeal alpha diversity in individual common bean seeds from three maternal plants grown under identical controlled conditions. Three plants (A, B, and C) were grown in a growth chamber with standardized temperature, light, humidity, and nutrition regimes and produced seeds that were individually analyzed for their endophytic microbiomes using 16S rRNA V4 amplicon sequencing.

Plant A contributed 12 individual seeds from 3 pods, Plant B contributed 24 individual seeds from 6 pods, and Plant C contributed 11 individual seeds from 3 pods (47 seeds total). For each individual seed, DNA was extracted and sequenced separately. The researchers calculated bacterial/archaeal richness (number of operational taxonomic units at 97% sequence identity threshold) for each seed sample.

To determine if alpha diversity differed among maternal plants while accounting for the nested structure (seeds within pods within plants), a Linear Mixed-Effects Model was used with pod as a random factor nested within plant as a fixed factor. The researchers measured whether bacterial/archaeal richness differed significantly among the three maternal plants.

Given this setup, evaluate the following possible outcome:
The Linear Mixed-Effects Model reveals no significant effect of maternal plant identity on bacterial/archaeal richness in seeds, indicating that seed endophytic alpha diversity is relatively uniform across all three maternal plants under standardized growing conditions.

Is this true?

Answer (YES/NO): NO